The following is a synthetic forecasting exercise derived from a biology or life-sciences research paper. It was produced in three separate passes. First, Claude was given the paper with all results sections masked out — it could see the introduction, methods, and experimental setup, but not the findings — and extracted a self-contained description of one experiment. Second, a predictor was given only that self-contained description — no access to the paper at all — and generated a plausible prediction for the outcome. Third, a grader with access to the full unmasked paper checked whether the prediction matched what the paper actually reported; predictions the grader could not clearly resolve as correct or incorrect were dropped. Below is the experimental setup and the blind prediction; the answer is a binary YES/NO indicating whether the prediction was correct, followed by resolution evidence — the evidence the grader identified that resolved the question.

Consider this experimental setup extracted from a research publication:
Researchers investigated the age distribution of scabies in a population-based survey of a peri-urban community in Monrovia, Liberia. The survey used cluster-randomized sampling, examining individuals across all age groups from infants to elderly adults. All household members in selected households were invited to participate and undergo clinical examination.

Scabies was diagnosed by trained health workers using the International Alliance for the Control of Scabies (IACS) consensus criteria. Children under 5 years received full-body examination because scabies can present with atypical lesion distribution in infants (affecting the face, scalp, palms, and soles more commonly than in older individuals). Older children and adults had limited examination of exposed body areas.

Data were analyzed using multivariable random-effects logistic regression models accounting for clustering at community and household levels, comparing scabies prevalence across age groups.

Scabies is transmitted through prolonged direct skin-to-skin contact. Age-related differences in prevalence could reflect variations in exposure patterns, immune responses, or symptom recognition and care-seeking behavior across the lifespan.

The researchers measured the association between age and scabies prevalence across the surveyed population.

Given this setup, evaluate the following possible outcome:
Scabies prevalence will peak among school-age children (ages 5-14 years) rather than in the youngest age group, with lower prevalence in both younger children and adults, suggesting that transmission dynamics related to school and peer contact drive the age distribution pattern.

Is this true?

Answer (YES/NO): NO